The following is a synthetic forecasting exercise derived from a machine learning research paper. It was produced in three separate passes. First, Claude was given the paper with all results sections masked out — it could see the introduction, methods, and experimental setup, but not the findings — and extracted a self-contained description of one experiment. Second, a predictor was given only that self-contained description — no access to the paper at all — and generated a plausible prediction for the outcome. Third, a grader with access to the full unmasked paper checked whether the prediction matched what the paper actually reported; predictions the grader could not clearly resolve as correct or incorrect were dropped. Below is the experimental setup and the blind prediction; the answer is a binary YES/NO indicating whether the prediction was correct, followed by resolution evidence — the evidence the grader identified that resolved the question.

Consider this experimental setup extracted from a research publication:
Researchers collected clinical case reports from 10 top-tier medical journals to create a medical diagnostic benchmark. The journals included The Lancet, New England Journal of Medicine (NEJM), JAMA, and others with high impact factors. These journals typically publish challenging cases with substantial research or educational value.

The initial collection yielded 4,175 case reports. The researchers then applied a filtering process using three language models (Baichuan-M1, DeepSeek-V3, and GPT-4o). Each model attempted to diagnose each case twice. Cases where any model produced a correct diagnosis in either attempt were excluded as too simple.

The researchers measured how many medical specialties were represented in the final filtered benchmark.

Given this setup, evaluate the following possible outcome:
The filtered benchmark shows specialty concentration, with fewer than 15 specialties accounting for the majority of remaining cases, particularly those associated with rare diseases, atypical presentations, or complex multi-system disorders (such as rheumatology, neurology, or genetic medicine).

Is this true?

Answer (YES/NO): NO